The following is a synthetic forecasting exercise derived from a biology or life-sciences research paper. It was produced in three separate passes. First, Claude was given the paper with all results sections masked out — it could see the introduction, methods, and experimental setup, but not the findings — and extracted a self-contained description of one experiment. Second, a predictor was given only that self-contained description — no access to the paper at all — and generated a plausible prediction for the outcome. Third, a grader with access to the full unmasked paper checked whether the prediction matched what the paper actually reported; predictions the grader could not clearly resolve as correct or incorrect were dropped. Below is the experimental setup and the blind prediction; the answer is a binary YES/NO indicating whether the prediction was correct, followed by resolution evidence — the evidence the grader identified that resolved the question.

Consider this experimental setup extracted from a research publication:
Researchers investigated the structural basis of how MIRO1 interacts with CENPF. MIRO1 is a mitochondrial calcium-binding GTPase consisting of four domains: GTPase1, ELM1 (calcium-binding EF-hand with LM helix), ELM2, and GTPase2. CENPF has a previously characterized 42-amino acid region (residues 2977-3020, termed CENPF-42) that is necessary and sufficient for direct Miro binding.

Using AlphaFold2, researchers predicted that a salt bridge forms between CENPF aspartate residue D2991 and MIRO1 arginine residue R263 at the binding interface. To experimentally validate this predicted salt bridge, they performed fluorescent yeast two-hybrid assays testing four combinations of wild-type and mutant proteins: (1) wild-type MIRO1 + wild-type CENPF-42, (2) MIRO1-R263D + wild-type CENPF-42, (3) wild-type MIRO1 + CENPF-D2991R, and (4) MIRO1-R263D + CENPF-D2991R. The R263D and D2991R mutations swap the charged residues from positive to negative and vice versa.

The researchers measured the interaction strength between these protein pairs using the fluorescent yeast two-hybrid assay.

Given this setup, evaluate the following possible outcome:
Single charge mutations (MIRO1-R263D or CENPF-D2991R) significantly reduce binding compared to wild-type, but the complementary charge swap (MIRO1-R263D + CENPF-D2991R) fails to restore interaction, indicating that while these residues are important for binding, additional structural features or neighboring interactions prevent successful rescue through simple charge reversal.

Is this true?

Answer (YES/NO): NO